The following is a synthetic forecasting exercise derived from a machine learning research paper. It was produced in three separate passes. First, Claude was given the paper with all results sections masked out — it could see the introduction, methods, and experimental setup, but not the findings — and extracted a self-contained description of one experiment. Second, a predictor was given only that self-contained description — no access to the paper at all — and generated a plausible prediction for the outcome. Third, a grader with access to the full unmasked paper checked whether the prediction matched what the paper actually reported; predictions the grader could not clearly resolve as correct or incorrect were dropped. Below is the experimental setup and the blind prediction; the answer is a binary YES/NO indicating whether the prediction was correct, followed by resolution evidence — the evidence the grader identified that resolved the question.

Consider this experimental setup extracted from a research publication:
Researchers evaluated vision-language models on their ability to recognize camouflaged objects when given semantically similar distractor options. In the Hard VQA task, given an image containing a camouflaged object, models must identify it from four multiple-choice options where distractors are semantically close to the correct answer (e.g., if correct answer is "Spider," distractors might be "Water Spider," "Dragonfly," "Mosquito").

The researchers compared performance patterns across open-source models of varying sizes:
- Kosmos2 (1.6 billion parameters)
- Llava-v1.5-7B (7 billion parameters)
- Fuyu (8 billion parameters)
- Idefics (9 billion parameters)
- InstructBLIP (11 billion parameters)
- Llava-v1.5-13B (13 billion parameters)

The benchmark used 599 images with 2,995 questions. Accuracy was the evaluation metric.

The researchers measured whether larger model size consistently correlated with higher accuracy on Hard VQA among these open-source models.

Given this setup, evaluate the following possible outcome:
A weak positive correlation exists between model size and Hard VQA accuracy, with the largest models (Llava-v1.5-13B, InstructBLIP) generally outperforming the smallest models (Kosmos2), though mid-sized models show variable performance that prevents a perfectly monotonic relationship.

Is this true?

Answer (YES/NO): NO